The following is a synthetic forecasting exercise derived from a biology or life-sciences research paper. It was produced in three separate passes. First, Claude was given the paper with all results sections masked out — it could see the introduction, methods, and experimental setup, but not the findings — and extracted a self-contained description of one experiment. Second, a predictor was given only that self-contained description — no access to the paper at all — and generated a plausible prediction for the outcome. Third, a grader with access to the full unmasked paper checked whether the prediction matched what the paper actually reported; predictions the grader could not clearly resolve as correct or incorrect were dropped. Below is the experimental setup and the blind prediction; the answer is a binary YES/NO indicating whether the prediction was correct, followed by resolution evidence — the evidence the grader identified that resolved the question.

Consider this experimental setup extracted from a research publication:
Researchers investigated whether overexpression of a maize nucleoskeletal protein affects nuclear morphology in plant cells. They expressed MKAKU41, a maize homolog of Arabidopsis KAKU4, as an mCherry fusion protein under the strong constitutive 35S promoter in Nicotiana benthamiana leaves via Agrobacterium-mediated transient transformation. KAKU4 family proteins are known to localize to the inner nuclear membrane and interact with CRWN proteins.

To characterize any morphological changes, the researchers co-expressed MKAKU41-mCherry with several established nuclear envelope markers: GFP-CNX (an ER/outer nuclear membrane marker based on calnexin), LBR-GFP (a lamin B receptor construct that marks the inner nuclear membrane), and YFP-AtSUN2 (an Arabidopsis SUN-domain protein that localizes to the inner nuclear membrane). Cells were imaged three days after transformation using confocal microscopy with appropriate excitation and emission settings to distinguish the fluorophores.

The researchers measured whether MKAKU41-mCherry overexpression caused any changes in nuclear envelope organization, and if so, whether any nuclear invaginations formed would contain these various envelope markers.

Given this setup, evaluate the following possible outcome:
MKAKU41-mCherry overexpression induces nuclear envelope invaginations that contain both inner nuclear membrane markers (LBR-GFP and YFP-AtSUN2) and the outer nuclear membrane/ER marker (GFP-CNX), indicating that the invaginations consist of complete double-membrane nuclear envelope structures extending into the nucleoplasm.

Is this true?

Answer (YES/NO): YES